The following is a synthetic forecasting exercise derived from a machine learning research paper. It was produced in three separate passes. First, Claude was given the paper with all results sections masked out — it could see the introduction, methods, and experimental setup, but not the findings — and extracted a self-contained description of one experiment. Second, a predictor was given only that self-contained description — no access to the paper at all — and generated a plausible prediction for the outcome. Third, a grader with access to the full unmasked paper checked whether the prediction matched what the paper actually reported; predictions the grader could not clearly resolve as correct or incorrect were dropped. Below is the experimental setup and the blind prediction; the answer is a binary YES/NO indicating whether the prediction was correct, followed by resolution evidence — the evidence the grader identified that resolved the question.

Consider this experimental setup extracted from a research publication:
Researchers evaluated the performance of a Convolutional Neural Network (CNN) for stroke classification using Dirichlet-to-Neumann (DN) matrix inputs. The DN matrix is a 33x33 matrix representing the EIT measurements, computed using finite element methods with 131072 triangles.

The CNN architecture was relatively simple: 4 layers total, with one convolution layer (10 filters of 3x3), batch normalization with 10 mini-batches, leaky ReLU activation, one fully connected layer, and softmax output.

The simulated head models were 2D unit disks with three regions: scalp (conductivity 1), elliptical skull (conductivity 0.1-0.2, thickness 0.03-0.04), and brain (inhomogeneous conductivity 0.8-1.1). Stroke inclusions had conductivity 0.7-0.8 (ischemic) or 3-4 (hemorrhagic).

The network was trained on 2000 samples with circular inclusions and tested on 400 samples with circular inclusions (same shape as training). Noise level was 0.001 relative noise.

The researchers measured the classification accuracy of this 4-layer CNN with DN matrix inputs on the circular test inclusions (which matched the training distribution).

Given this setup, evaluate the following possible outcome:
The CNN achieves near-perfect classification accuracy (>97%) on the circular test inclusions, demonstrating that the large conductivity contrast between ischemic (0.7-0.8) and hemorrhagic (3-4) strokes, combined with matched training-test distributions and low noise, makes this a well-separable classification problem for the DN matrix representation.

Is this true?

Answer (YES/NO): NO